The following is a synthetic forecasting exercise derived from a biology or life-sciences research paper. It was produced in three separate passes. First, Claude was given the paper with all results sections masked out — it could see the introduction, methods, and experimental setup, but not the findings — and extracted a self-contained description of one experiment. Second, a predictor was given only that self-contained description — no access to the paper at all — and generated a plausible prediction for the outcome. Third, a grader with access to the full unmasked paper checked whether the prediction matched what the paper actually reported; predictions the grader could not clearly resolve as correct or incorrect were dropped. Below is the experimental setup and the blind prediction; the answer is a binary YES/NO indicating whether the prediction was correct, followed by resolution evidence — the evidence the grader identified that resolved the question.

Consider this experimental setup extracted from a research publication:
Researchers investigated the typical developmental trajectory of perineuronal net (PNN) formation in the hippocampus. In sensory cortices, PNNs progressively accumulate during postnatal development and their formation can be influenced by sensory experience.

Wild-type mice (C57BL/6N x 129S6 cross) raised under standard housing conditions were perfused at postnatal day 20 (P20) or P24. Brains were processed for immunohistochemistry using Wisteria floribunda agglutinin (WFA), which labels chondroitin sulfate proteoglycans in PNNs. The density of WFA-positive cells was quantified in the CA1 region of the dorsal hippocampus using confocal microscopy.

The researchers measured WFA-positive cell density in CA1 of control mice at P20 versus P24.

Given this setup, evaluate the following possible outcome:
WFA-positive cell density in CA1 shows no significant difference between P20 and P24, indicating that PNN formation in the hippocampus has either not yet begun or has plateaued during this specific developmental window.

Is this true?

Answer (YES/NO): NO